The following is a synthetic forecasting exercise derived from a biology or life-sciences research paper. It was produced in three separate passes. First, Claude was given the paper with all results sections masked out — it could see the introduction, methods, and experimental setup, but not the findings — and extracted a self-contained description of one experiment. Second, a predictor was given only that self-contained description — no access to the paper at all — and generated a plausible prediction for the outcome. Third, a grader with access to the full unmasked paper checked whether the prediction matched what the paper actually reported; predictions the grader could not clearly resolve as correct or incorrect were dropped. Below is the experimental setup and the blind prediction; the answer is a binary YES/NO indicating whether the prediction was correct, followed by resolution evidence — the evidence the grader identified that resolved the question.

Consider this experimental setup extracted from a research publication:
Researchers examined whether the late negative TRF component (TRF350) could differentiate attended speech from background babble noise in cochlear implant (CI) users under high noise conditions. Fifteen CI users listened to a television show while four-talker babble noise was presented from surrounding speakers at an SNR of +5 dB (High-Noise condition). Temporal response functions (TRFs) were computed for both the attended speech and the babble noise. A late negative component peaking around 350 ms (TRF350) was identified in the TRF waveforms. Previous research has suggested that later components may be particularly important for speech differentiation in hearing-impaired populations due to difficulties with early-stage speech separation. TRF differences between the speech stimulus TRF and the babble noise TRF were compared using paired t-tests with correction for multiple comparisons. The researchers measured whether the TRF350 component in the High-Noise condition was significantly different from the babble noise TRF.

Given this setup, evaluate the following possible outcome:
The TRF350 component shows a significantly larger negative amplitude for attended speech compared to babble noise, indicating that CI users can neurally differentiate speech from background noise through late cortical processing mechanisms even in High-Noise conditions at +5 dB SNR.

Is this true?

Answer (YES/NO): NO